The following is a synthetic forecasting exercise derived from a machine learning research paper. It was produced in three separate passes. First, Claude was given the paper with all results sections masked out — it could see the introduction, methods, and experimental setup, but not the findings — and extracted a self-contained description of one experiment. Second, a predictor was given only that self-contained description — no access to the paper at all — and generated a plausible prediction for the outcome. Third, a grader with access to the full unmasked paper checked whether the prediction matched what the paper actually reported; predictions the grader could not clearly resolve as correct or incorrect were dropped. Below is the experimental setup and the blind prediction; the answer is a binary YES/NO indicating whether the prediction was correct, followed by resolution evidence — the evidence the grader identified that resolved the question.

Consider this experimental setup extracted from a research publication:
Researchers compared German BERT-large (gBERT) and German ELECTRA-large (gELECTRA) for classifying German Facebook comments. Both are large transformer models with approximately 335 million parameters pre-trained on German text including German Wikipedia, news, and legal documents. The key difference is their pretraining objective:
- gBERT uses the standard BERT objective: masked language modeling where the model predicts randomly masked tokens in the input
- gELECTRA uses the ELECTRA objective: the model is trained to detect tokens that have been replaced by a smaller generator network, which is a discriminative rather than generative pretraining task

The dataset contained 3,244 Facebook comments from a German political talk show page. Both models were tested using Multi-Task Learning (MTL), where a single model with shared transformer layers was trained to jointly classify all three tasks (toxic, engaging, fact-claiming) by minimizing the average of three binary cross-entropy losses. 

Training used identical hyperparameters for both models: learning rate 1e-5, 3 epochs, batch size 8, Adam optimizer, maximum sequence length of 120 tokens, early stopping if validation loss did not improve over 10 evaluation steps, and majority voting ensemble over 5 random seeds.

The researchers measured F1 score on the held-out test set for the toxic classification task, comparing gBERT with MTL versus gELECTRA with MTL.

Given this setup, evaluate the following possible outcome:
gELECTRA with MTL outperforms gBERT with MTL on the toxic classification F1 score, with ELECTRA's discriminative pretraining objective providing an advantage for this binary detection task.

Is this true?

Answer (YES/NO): YES